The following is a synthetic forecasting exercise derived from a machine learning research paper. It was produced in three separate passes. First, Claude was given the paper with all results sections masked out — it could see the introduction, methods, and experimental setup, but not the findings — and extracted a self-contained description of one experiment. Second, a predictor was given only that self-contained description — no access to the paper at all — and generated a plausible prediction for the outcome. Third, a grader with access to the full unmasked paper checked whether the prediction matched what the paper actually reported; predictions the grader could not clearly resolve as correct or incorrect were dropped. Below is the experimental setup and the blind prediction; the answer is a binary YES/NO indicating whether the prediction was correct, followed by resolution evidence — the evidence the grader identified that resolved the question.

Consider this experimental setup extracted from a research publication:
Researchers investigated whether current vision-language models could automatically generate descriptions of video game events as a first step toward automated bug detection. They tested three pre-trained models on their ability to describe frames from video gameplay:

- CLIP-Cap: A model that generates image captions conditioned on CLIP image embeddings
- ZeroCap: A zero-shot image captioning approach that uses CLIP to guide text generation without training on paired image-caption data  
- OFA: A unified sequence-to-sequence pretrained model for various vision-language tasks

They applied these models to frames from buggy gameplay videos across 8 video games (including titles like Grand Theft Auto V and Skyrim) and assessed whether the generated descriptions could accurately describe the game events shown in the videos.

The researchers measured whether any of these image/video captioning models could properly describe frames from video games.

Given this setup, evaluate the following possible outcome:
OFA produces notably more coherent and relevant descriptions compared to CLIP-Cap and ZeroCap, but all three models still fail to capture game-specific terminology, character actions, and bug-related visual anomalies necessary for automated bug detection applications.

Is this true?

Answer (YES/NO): NO